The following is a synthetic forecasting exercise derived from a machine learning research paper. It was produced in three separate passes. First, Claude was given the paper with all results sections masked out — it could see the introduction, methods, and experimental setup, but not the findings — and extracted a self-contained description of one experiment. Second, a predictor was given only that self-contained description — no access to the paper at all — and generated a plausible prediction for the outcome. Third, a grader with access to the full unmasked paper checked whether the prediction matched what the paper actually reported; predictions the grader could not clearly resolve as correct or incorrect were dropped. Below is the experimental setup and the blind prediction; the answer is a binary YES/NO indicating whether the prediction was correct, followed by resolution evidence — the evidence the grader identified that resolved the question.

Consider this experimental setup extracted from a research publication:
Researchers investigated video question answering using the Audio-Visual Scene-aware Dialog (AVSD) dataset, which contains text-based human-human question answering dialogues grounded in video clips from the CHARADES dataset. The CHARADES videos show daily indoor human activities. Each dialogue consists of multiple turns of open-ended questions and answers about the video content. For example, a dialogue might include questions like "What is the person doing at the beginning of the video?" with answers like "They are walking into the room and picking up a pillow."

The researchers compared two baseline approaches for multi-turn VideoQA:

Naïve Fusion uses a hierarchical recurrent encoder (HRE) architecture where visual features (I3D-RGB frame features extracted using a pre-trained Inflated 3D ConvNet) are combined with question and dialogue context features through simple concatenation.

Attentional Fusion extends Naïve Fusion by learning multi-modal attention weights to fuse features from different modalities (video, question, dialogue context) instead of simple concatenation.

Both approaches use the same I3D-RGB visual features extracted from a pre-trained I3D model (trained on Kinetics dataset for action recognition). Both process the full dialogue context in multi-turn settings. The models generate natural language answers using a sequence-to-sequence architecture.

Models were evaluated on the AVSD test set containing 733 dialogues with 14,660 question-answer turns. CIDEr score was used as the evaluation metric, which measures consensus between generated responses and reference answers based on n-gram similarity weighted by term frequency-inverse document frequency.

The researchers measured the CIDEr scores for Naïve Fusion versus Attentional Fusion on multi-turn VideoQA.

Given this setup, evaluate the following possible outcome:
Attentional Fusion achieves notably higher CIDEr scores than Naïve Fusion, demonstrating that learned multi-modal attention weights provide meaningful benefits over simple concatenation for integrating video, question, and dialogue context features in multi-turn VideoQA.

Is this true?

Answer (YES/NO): NO